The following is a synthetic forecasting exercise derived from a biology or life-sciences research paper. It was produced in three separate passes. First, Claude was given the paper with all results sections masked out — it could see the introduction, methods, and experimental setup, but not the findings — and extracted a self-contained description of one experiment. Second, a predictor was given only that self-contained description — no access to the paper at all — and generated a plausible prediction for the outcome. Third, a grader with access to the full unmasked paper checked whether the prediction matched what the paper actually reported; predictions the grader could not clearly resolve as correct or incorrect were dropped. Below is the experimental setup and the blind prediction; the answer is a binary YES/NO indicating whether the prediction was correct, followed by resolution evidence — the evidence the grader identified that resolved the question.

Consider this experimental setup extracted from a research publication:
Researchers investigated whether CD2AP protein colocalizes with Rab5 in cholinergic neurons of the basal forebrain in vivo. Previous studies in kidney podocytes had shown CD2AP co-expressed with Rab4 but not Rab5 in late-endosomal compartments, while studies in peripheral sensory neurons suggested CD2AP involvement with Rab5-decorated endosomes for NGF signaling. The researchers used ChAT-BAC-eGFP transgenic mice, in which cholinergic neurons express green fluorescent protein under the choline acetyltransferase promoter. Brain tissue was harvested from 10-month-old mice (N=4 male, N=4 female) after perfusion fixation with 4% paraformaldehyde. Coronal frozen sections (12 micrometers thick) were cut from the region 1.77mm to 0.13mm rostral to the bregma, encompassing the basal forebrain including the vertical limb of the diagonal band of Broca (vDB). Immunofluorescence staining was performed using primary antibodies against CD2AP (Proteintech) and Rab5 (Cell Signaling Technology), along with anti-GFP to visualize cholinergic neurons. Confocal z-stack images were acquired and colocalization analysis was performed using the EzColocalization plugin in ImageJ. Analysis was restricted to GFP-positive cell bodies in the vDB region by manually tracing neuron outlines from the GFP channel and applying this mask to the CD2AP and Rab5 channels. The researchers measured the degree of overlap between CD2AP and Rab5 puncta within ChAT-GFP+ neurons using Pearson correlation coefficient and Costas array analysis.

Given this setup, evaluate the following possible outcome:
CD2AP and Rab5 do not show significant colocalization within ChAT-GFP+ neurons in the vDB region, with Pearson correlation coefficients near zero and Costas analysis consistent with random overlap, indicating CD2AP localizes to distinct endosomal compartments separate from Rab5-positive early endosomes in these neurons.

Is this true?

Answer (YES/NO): NO